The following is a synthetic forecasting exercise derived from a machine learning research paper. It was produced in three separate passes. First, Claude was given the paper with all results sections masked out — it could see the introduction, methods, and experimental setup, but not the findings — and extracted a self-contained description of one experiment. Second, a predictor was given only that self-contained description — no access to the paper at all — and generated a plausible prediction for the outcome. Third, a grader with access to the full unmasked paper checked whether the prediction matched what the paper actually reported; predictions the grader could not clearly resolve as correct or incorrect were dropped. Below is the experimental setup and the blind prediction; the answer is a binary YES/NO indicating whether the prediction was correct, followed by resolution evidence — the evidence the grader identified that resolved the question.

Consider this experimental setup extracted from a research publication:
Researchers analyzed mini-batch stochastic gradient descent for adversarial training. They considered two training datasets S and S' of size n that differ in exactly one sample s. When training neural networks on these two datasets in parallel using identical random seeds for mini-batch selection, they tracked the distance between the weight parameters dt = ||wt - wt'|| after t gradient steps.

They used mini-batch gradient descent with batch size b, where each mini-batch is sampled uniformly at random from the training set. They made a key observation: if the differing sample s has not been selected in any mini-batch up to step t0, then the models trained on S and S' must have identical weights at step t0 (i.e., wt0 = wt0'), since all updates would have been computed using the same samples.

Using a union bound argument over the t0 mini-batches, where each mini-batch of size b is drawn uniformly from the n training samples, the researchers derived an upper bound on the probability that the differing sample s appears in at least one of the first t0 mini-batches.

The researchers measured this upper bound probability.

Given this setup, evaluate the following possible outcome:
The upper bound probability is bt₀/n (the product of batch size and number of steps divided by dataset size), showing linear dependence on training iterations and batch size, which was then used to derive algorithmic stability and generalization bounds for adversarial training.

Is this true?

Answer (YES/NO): YES